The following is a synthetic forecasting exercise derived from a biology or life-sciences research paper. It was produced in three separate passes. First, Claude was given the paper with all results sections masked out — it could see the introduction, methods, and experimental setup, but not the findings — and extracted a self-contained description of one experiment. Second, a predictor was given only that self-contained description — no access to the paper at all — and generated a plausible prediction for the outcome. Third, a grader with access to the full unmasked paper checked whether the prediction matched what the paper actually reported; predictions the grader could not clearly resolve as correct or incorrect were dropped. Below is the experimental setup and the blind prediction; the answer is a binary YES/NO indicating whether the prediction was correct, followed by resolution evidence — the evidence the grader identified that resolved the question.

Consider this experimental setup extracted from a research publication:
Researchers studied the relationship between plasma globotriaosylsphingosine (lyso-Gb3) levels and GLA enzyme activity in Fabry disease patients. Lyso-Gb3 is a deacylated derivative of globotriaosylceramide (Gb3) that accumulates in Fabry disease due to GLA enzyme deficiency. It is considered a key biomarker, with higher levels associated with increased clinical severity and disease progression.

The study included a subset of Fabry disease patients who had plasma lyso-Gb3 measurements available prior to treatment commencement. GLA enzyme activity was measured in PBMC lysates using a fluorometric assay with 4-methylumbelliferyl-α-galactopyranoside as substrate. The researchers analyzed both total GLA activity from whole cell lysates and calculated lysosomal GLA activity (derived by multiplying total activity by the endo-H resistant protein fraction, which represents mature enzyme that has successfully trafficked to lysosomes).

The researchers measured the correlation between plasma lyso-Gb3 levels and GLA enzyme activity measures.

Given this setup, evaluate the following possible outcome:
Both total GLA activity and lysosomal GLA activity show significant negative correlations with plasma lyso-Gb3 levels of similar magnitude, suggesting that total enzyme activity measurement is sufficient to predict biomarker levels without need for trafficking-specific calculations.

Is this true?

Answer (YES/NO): NO